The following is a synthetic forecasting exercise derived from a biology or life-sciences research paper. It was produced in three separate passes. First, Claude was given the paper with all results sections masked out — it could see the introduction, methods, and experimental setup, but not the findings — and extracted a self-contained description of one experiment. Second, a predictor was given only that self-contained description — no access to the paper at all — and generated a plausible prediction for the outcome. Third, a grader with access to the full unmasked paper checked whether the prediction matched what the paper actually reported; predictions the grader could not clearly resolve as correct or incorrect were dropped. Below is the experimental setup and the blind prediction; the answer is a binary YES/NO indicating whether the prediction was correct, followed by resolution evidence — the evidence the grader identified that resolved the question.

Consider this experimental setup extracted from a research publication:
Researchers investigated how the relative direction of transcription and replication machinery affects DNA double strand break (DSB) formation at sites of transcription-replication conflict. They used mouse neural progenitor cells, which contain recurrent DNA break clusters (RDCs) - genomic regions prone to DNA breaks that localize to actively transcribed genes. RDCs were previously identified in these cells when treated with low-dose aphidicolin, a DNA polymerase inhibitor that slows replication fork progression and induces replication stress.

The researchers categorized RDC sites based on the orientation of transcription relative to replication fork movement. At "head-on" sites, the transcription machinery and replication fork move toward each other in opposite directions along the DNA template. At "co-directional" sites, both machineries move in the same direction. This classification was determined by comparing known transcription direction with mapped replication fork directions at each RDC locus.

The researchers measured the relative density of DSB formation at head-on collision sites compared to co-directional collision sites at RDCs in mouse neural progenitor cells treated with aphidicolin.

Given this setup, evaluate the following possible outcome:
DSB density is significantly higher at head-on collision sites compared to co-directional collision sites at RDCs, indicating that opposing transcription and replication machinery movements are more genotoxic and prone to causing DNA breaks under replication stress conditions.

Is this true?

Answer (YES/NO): YES